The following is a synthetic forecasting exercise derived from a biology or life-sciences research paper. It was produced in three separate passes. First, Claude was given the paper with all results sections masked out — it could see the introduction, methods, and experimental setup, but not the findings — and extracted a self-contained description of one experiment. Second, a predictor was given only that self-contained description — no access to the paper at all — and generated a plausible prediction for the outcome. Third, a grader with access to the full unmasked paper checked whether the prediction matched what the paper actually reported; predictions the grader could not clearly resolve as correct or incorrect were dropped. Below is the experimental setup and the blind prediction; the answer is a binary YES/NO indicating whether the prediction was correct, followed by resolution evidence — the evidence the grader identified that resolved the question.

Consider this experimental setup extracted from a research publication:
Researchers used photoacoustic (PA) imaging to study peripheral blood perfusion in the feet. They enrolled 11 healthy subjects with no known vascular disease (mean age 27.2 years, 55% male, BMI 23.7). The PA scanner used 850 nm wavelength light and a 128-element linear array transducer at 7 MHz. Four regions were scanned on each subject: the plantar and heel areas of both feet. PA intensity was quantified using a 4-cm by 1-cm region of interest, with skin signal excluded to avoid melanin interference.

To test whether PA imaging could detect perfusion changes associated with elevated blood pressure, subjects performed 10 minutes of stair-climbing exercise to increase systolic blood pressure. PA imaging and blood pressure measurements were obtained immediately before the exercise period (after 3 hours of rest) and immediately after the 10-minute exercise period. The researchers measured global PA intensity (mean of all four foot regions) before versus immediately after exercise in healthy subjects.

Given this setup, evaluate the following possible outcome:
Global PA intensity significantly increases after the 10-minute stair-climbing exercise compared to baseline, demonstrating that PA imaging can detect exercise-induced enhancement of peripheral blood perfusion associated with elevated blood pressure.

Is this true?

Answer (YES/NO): YES